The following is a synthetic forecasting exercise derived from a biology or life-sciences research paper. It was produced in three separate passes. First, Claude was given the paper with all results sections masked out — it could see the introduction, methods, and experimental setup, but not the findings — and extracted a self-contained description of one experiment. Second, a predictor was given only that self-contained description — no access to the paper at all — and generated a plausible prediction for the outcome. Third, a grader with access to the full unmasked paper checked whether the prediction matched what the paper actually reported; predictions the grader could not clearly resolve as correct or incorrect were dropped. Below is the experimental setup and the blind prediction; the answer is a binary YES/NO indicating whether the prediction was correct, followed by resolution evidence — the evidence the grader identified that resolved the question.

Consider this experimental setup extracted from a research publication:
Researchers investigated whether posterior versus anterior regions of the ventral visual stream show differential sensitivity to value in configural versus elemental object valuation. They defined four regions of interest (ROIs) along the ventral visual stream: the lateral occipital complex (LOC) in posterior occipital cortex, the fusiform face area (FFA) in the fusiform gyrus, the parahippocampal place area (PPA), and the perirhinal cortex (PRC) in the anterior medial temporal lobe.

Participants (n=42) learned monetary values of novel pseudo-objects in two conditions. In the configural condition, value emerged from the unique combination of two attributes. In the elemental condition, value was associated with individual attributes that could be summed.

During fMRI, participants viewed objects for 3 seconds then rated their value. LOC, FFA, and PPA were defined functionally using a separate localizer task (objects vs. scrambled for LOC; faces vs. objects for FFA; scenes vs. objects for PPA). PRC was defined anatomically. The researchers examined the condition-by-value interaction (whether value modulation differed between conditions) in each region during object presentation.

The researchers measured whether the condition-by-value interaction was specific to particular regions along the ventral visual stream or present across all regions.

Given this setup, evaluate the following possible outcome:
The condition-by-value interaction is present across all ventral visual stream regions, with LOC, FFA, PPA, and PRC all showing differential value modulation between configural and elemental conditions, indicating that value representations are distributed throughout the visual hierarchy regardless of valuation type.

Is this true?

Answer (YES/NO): NO